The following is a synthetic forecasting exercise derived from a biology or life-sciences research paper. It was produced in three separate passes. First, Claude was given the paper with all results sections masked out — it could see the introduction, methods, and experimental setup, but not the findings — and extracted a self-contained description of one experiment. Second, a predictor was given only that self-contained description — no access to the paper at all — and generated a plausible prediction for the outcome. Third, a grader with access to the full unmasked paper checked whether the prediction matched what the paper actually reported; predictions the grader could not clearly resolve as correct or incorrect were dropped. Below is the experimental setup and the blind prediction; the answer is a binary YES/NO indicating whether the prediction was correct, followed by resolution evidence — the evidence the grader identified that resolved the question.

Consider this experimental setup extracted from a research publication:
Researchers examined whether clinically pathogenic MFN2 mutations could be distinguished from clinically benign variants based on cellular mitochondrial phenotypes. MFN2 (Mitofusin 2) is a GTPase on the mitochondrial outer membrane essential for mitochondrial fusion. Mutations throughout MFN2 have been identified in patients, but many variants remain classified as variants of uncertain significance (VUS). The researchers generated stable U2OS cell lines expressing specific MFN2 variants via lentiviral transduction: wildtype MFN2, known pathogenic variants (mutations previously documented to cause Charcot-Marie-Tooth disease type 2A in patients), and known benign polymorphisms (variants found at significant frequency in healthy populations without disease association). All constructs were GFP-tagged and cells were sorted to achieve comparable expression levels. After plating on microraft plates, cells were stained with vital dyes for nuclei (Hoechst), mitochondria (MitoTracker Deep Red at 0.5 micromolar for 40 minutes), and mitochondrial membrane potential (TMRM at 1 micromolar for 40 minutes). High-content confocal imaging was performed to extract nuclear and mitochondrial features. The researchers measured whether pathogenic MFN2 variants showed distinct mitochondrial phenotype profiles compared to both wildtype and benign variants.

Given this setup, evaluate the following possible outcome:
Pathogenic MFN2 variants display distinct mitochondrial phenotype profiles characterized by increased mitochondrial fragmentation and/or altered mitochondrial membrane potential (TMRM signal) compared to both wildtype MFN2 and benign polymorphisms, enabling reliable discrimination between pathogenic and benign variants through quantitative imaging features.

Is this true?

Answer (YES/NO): NO